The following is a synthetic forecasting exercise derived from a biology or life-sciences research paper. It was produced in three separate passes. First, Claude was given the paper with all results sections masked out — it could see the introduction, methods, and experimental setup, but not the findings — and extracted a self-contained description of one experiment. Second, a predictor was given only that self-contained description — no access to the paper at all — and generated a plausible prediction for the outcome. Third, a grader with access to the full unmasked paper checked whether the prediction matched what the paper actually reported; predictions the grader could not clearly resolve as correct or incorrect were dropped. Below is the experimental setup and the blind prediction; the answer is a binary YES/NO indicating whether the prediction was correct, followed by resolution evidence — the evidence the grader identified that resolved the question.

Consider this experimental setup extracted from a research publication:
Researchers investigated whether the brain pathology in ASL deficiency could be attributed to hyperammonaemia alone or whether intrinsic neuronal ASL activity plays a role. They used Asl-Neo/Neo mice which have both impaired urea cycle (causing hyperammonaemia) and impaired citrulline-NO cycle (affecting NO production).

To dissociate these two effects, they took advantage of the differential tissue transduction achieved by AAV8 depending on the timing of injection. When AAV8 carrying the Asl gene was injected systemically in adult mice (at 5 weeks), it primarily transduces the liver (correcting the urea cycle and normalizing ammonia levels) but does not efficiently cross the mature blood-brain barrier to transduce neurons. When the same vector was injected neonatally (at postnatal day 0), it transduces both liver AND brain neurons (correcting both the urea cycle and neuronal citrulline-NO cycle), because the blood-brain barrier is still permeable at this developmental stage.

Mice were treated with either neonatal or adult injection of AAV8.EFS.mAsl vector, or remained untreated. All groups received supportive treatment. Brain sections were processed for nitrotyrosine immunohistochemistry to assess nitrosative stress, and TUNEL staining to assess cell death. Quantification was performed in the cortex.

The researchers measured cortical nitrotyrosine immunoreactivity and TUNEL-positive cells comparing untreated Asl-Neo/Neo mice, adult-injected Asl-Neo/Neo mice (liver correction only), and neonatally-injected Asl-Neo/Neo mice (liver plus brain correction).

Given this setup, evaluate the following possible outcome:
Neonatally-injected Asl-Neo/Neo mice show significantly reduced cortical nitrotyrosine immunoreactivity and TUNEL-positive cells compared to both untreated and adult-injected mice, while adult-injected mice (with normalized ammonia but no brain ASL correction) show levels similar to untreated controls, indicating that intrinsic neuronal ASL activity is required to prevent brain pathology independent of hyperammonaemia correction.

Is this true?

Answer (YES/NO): NO